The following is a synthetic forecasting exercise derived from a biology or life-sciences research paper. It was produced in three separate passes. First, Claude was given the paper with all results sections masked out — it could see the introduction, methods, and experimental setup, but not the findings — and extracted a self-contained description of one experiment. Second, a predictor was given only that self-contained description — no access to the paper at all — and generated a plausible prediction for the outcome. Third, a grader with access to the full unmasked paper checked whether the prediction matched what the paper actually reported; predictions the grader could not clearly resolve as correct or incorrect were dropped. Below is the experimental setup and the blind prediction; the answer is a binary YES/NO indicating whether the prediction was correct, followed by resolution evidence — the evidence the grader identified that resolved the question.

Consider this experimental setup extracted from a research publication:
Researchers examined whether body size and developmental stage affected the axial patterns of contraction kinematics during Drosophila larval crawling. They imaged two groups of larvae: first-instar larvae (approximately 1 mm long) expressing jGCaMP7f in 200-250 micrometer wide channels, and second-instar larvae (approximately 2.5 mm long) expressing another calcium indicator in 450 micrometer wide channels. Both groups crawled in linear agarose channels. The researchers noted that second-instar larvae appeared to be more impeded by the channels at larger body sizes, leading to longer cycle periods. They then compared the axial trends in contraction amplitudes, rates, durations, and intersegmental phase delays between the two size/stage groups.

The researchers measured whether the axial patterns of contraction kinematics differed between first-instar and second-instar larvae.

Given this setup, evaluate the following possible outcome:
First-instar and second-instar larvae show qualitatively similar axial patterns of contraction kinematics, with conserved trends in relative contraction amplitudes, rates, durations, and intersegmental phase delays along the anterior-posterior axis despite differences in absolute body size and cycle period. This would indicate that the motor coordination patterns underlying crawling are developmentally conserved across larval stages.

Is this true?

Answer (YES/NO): YES